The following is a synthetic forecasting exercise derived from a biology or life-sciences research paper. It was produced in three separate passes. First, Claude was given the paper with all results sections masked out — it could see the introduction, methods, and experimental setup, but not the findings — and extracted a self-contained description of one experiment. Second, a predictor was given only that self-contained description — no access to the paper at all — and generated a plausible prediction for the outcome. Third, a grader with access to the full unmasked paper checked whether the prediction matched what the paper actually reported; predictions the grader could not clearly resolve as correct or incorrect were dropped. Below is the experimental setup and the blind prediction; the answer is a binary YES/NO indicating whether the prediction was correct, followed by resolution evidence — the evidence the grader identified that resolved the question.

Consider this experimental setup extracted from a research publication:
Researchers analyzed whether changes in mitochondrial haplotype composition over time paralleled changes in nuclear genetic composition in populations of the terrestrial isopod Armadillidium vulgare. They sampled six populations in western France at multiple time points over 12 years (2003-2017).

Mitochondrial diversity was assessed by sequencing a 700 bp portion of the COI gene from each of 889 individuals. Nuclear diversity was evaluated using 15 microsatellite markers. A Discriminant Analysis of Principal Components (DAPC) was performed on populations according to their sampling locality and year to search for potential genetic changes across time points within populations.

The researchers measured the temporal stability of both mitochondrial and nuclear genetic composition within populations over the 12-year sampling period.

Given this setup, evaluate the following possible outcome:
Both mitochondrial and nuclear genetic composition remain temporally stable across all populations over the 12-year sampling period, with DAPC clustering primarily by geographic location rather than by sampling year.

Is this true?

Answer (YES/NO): NO